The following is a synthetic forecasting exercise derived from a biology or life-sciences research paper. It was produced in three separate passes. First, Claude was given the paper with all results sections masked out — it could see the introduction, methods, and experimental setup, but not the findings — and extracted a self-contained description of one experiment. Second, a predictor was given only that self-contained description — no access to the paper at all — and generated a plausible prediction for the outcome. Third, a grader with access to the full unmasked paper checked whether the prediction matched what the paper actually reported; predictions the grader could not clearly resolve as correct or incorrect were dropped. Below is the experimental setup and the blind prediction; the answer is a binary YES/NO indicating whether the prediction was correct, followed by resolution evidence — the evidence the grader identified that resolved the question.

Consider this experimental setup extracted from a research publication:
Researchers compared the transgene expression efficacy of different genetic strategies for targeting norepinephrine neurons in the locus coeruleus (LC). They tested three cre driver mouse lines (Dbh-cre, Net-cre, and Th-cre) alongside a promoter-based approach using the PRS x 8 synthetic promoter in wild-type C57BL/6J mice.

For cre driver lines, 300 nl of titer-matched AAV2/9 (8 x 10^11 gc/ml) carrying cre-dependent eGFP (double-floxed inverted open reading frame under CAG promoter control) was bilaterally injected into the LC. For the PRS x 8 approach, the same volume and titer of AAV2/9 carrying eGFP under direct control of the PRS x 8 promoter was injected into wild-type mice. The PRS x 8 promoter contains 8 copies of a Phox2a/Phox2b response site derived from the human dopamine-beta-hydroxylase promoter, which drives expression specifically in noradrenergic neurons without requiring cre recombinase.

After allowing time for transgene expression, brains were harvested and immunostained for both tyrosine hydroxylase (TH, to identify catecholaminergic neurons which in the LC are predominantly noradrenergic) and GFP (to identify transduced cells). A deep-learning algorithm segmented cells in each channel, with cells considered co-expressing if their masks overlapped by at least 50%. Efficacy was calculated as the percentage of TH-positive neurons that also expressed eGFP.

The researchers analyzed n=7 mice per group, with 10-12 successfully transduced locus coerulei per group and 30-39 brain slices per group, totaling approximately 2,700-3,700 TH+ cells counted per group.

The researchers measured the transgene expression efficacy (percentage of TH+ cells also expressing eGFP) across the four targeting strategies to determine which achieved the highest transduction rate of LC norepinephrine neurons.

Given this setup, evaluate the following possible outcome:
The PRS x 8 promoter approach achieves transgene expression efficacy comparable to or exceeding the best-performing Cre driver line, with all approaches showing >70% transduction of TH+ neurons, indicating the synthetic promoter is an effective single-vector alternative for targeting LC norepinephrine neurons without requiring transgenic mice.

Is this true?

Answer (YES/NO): NO